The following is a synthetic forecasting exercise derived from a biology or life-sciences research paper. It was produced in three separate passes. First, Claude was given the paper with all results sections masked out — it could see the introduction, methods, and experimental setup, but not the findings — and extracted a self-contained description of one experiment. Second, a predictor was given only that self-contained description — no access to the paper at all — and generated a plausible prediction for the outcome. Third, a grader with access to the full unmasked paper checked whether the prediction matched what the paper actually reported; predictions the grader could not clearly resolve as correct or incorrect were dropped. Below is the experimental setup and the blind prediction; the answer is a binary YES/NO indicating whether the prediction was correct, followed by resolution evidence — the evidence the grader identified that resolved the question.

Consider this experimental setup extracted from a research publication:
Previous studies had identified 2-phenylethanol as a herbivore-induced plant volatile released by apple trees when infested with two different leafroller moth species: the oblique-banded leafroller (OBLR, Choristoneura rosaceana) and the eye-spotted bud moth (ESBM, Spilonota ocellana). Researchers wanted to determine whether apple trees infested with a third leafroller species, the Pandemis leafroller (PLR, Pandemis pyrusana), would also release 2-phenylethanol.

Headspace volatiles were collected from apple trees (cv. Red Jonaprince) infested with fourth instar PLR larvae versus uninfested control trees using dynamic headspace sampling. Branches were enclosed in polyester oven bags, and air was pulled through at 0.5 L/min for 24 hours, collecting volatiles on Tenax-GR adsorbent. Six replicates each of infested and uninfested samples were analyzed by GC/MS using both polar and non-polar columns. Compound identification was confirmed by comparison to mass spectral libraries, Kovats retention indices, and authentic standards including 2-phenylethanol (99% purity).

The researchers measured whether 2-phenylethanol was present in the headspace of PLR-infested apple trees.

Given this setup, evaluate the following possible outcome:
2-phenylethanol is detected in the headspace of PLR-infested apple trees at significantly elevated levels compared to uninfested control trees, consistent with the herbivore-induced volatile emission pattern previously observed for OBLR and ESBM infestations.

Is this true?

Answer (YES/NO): NO